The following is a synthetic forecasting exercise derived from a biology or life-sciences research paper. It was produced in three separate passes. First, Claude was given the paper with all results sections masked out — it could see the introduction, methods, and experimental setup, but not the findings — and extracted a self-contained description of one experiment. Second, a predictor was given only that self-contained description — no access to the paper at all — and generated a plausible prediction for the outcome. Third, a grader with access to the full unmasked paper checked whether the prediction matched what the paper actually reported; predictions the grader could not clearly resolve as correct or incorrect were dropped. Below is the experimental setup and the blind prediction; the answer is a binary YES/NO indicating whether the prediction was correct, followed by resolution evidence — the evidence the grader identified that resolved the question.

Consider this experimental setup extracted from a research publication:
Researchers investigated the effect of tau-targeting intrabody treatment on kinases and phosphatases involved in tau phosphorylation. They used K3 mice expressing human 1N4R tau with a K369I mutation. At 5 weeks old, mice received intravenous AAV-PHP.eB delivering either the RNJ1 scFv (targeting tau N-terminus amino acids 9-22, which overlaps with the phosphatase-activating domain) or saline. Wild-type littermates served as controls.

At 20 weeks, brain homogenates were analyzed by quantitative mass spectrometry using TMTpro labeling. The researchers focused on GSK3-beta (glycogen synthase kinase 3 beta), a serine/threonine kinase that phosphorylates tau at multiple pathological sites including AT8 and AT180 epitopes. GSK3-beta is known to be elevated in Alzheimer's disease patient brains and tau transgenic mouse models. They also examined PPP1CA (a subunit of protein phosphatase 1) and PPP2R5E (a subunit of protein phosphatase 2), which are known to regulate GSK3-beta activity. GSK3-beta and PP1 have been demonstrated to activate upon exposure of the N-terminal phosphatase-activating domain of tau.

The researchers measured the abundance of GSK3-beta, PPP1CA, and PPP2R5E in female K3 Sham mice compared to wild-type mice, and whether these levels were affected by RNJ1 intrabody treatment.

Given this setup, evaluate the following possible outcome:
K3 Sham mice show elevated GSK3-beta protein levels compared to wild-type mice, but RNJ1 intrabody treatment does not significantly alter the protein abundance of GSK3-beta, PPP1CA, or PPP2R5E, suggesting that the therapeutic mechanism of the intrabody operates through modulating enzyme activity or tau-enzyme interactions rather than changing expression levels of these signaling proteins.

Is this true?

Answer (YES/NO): NO